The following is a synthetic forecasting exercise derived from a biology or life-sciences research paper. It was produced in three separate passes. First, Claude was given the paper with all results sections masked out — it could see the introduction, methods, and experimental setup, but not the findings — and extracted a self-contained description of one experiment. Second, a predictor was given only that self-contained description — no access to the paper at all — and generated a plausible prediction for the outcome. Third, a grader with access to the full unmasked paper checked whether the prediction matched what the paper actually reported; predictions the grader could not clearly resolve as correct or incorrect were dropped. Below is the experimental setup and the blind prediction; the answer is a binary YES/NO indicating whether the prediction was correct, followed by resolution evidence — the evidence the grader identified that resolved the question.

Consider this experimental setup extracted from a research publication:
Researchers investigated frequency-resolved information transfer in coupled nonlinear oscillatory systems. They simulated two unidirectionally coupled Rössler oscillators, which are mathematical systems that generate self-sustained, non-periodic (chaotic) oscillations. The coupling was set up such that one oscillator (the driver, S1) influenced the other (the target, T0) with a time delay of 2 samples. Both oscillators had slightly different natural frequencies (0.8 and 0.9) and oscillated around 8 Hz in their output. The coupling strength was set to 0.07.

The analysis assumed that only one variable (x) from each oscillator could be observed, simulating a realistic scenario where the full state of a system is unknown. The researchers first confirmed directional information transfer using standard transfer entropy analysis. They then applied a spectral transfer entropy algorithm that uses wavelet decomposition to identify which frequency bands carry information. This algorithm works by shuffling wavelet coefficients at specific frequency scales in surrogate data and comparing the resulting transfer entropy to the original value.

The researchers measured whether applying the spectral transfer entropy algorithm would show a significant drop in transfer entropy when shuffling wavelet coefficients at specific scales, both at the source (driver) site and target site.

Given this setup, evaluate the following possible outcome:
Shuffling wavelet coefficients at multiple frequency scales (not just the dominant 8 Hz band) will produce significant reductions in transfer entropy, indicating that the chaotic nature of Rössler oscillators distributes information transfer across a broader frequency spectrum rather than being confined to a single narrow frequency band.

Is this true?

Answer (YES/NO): NO